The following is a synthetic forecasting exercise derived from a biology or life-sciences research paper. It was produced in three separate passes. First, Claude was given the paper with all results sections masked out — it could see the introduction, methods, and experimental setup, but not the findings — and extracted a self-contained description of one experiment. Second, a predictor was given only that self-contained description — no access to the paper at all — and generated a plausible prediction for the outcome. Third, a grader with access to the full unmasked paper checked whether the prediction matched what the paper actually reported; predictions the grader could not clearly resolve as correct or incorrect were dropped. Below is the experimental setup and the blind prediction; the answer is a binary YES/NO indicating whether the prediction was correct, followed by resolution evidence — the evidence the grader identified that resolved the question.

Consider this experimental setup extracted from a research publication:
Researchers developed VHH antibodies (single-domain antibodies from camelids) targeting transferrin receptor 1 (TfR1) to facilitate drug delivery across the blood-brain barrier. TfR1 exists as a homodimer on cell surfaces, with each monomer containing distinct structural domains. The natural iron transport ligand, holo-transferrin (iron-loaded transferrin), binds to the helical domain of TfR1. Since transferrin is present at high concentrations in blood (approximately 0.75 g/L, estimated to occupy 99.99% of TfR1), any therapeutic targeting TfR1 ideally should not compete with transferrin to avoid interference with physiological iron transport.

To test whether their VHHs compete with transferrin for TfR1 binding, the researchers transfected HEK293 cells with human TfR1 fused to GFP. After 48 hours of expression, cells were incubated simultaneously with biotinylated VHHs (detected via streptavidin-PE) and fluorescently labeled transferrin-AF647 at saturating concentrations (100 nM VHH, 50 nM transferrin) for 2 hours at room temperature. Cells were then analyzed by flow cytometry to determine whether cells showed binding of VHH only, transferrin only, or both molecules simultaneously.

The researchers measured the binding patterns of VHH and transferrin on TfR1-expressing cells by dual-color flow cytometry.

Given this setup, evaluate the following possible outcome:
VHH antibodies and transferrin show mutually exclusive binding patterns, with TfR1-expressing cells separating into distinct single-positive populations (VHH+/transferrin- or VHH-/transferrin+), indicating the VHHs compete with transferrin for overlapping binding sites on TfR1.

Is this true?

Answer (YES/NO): NO